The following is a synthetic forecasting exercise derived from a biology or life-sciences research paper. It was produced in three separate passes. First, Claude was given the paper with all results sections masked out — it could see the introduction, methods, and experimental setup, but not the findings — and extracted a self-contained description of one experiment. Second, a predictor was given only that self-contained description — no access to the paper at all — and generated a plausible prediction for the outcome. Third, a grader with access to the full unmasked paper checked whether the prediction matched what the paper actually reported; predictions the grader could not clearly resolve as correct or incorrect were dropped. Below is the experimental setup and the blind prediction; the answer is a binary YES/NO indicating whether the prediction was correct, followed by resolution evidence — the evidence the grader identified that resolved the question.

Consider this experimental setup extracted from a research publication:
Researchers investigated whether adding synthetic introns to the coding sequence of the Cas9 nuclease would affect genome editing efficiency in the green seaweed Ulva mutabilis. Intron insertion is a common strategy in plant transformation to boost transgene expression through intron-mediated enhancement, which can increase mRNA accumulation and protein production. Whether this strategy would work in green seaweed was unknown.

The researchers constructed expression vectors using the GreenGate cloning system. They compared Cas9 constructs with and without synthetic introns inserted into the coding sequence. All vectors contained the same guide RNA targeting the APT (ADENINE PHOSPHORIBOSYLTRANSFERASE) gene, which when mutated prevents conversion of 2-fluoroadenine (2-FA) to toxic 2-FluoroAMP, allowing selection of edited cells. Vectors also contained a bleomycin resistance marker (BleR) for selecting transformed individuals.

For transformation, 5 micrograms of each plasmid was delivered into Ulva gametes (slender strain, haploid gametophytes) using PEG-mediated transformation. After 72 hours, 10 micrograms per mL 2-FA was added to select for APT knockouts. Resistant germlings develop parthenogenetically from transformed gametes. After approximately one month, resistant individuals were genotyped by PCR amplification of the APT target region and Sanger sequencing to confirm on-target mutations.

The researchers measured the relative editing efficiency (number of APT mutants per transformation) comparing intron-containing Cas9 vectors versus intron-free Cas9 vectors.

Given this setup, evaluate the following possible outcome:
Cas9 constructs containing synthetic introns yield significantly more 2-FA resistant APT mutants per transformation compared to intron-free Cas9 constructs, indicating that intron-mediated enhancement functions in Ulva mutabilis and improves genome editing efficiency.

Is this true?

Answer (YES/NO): NO